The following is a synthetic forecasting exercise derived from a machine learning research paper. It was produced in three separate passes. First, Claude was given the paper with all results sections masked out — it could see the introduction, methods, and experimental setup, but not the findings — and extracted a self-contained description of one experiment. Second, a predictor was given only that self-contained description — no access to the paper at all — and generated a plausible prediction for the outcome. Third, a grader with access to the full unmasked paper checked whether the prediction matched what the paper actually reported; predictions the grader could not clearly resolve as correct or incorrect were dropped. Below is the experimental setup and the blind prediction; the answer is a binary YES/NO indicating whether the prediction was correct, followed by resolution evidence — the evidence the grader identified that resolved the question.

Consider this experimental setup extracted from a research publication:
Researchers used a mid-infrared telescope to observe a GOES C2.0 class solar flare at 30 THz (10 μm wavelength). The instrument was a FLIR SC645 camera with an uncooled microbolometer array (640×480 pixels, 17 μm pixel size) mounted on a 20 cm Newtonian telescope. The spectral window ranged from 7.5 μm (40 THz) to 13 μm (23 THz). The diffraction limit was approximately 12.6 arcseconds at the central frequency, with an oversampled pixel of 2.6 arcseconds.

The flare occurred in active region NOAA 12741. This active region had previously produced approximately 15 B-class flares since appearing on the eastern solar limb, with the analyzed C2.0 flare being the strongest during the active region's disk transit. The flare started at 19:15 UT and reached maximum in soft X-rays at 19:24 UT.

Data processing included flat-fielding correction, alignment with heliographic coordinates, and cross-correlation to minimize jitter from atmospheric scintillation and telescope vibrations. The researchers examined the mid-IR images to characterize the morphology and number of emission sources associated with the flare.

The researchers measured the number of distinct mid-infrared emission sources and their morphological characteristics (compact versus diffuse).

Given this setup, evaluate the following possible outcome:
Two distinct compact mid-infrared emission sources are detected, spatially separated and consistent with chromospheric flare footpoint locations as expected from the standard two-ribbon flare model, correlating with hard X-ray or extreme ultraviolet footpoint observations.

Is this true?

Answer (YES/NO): YES